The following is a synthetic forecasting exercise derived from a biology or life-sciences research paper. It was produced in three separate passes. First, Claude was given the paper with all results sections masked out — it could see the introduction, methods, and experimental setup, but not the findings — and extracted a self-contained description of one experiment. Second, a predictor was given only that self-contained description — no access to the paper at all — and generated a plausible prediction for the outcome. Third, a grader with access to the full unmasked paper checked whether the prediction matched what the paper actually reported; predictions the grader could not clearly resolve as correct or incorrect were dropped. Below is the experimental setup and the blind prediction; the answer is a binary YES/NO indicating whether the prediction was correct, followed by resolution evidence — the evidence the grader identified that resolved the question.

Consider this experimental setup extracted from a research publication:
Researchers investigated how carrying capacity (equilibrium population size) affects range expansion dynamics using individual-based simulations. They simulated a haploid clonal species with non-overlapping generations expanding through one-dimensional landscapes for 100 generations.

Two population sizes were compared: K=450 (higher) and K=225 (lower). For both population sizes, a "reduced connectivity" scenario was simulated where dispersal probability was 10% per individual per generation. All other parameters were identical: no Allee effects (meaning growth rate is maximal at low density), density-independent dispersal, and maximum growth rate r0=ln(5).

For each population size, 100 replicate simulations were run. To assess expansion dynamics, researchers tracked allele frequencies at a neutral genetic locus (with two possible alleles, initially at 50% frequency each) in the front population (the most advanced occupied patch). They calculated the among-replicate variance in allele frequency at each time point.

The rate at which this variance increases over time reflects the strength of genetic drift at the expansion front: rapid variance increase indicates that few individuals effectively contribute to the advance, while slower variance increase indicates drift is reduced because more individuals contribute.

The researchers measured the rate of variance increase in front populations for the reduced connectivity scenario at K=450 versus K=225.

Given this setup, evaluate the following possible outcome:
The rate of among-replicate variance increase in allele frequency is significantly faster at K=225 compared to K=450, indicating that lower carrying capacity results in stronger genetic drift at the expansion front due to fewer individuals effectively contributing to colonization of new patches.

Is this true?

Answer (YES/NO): YES